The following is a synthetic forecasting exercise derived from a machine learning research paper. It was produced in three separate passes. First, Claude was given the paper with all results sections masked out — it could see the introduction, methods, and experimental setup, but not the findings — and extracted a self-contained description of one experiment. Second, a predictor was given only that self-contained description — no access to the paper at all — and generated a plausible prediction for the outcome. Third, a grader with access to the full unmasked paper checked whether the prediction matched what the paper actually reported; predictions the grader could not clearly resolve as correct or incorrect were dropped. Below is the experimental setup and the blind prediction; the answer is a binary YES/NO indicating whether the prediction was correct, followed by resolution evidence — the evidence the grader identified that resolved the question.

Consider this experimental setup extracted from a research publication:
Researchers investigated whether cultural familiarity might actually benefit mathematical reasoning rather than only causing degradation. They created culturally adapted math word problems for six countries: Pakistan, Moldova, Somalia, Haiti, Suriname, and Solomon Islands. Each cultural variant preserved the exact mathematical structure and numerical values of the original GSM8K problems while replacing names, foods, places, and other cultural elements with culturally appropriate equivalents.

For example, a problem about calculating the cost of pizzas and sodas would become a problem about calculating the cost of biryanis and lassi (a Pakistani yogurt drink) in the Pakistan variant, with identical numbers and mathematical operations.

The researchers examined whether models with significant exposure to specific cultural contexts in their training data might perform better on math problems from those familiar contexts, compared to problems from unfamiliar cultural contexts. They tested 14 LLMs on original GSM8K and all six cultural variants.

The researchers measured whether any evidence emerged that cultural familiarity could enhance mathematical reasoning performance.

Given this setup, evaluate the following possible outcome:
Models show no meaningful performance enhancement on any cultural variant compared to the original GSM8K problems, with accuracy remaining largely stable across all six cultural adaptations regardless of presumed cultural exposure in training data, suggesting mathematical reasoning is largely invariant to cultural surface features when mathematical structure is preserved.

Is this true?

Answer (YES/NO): NO